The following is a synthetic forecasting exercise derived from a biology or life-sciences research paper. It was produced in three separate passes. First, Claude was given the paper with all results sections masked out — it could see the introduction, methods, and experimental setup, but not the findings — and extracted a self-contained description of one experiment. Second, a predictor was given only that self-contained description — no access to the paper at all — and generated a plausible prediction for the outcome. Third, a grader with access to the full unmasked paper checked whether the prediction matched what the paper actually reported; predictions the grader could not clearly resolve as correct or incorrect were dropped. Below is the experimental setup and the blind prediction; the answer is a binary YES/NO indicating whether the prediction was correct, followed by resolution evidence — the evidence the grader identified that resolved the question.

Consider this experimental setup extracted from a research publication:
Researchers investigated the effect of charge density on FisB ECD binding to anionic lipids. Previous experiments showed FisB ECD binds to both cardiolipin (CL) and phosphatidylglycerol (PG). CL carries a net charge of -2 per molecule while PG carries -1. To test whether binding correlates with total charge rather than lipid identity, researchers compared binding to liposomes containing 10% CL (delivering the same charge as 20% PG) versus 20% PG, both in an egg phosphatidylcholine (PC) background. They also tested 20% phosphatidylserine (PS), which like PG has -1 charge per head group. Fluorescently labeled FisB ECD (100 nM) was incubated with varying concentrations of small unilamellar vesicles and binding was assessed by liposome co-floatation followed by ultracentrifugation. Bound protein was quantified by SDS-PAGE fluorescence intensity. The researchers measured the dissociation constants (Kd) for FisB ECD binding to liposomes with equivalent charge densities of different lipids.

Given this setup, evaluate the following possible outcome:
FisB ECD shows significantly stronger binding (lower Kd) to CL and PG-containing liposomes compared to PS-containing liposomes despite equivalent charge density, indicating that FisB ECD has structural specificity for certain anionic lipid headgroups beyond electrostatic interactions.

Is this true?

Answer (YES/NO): NO